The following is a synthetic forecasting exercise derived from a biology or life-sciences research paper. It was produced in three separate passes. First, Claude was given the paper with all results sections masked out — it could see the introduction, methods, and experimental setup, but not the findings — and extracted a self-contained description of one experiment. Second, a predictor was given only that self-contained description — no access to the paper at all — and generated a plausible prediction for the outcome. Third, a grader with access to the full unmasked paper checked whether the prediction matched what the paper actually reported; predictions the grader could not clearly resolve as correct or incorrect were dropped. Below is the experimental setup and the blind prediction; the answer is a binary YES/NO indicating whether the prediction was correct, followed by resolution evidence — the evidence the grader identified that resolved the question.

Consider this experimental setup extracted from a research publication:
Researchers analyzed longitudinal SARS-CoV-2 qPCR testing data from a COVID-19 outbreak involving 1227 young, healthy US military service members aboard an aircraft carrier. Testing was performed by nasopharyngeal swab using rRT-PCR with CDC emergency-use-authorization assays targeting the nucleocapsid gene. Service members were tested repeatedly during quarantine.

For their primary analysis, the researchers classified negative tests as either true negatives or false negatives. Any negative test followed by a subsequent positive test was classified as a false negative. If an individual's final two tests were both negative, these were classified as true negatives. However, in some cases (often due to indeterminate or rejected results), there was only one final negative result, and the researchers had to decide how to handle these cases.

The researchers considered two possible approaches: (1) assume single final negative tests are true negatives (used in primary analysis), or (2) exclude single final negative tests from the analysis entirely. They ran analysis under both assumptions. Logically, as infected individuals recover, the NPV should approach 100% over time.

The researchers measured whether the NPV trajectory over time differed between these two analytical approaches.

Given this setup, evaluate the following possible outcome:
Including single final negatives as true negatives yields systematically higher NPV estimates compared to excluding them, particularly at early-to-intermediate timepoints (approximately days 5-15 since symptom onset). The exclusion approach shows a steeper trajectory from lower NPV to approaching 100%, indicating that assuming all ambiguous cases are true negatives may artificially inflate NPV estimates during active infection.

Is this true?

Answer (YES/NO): NO